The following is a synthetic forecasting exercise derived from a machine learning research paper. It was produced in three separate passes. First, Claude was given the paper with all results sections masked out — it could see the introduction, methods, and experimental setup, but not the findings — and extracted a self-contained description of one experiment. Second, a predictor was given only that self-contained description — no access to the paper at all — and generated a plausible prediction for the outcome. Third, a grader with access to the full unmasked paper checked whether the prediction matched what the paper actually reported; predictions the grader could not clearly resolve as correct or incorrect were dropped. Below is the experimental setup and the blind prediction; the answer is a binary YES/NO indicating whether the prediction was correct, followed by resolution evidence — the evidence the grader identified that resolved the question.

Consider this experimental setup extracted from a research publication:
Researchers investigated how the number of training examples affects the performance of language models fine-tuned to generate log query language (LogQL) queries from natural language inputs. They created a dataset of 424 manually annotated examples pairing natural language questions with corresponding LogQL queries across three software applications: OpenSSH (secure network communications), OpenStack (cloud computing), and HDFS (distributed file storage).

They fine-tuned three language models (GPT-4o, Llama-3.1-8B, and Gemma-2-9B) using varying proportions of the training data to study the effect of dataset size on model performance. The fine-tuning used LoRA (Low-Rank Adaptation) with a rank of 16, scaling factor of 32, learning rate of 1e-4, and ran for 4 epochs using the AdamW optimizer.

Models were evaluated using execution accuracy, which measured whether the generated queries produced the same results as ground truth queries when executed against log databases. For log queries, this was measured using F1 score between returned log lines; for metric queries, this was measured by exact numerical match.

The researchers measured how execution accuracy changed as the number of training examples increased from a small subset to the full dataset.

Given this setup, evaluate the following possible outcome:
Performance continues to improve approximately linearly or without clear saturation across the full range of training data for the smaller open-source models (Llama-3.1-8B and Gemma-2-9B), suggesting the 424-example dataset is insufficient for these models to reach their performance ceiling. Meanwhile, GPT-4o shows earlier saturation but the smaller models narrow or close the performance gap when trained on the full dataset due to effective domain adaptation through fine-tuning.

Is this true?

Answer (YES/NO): NO